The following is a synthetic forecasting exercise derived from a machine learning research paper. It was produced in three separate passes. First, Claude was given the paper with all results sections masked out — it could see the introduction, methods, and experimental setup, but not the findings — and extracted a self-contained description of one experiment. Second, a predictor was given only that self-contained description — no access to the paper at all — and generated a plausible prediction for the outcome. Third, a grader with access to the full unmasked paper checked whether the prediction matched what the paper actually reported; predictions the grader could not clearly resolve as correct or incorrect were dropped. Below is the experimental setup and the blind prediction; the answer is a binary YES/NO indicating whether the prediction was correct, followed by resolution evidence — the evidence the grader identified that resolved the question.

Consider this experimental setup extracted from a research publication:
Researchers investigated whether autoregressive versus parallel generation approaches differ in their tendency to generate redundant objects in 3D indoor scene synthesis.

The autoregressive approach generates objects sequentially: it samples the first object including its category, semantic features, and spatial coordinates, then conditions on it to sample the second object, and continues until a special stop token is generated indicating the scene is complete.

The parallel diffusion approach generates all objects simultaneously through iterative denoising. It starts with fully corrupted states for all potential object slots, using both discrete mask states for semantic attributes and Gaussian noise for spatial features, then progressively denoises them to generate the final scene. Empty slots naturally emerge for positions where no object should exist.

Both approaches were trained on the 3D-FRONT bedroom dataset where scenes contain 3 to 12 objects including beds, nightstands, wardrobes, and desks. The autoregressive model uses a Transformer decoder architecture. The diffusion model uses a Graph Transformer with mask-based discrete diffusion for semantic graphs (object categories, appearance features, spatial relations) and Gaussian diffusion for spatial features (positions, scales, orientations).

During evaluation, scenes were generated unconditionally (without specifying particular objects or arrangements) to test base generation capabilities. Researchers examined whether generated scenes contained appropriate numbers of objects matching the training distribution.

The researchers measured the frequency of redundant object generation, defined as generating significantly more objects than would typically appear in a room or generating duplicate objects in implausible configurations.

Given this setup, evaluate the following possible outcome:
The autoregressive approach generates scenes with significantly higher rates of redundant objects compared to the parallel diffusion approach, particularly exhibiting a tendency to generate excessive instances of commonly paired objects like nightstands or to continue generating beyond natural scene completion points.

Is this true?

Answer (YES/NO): YES